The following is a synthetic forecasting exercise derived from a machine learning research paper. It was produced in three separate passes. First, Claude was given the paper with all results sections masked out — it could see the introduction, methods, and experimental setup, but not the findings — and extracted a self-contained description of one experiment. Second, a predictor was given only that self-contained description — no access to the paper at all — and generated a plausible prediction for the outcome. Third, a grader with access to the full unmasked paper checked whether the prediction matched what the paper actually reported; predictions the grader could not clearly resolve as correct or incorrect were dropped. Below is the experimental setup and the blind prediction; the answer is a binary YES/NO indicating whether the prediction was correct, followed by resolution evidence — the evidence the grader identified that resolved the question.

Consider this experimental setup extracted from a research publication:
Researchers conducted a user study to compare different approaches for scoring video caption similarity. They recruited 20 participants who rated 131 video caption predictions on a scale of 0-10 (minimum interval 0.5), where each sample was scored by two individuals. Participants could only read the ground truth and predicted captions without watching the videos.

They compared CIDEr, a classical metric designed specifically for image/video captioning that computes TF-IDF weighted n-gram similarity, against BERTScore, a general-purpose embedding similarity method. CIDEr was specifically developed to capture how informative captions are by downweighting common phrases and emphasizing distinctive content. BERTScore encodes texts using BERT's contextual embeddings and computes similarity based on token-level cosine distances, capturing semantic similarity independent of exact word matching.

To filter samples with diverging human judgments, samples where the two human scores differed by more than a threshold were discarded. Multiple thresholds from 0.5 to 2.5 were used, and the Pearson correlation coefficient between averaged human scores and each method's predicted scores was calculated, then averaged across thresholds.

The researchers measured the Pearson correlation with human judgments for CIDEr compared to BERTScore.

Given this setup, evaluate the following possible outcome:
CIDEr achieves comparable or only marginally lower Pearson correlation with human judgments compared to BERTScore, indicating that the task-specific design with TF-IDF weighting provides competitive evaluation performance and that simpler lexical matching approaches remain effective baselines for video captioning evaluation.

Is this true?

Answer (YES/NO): NO